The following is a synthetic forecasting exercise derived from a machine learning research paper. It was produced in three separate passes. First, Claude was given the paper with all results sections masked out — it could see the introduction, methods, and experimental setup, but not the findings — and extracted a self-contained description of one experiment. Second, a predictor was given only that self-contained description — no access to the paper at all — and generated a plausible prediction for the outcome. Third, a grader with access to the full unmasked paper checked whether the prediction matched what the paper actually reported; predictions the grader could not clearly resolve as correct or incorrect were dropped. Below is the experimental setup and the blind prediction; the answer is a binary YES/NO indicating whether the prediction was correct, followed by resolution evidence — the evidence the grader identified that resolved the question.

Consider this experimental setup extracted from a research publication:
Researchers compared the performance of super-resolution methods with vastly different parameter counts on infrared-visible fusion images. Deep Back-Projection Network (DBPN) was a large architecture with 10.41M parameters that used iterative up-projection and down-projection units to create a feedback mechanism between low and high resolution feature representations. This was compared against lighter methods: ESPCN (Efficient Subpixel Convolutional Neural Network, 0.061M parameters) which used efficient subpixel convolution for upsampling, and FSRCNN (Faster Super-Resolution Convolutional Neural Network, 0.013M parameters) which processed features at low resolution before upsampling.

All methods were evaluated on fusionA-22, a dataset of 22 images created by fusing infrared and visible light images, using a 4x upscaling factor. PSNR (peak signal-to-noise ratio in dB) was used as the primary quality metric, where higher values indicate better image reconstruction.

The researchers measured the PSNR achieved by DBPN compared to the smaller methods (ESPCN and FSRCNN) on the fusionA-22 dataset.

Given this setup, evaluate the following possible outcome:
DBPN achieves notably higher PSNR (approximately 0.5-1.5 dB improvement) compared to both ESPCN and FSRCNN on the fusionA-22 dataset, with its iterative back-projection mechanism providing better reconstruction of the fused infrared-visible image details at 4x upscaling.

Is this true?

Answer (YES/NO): NO